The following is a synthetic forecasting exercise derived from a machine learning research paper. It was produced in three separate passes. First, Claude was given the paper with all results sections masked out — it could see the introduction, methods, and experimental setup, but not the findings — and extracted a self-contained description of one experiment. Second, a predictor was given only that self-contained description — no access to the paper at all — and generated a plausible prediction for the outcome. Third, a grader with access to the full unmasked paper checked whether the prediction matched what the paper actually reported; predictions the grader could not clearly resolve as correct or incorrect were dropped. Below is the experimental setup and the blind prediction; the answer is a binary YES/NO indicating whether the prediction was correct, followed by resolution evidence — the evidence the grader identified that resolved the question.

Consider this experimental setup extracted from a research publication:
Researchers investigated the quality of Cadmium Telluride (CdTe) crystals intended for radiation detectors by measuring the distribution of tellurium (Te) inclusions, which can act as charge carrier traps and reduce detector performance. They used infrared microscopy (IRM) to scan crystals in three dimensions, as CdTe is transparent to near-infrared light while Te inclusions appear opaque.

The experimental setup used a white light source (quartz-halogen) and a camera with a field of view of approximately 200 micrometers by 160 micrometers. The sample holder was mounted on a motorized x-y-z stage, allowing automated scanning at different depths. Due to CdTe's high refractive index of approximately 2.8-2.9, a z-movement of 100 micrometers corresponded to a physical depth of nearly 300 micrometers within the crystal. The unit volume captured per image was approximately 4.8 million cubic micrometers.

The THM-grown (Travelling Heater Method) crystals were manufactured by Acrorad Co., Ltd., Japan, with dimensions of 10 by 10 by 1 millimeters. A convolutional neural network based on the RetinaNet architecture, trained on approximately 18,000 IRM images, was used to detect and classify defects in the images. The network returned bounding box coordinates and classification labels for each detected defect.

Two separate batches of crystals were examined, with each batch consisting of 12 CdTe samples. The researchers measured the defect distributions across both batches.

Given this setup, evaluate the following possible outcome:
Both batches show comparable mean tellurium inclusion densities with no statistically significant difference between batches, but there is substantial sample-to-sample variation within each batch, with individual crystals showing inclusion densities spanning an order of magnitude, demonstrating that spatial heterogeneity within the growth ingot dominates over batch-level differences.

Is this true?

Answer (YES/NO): NO